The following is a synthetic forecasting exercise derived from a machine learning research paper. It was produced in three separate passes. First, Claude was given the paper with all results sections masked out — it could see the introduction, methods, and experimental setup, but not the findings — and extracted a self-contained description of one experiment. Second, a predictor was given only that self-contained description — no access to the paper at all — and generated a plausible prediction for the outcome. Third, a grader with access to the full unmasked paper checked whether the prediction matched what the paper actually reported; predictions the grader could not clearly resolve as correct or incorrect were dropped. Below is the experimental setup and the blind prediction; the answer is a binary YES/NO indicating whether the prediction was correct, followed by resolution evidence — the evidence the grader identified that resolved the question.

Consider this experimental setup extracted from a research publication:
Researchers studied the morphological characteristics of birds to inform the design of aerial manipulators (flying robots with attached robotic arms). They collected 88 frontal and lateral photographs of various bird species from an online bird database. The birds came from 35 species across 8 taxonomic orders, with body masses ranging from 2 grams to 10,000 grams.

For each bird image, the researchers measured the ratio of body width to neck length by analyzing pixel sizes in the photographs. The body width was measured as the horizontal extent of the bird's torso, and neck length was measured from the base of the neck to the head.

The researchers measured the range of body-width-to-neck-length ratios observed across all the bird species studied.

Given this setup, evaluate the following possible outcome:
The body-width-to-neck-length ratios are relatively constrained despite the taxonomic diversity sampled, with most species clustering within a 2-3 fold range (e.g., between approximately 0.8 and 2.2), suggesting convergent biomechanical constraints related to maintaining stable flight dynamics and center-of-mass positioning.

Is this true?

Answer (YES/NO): NO